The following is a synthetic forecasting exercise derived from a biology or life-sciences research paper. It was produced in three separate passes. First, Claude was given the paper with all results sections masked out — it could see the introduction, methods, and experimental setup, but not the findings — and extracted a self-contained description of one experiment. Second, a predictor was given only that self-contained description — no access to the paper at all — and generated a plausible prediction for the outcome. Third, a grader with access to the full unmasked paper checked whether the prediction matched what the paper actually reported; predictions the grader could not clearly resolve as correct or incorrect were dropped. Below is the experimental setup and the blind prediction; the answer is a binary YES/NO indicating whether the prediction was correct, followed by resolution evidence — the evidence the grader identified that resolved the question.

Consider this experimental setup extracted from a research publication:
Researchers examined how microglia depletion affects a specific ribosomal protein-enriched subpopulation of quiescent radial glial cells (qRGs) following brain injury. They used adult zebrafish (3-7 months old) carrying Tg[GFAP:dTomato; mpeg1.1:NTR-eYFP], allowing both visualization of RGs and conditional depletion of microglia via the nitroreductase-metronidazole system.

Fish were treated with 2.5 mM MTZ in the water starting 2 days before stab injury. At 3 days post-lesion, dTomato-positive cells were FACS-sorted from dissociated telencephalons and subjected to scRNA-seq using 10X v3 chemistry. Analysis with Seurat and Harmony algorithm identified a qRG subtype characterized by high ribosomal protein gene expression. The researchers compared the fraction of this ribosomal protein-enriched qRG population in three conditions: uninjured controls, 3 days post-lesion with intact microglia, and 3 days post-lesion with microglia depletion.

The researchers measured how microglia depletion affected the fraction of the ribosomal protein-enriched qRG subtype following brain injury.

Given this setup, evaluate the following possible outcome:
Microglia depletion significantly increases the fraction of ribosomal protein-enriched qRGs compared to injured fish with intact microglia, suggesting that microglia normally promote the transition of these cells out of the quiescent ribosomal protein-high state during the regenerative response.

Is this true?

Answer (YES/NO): NO